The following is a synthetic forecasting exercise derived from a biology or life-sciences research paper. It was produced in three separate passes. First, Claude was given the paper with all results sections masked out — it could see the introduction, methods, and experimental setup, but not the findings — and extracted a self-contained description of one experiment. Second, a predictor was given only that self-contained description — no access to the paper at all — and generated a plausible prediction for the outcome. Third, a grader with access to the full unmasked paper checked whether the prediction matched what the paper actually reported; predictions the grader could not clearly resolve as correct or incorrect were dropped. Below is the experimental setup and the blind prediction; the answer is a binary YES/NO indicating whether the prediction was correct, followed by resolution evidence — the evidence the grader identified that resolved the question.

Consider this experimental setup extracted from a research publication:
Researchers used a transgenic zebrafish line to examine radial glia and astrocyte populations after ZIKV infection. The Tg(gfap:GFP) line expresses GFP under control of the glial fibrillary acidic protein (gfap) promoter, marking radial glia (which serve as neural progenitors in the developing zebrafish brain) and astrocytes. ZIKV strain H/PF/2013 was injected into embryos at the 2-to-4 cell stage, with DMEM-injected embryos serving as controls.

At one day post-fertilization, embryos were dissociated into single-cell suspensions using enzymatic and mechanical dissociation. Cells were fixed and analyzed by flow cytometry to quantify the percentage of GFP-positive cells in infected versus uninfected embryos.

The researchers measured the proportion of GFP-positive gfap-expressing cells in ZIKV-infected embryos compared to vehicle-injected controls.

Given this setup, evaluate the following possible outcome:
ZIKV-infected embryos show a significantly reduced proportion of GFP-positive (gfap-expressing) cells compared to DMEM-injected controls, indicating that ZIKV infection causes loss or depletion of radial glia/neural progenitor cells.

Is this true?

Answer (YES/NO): YES